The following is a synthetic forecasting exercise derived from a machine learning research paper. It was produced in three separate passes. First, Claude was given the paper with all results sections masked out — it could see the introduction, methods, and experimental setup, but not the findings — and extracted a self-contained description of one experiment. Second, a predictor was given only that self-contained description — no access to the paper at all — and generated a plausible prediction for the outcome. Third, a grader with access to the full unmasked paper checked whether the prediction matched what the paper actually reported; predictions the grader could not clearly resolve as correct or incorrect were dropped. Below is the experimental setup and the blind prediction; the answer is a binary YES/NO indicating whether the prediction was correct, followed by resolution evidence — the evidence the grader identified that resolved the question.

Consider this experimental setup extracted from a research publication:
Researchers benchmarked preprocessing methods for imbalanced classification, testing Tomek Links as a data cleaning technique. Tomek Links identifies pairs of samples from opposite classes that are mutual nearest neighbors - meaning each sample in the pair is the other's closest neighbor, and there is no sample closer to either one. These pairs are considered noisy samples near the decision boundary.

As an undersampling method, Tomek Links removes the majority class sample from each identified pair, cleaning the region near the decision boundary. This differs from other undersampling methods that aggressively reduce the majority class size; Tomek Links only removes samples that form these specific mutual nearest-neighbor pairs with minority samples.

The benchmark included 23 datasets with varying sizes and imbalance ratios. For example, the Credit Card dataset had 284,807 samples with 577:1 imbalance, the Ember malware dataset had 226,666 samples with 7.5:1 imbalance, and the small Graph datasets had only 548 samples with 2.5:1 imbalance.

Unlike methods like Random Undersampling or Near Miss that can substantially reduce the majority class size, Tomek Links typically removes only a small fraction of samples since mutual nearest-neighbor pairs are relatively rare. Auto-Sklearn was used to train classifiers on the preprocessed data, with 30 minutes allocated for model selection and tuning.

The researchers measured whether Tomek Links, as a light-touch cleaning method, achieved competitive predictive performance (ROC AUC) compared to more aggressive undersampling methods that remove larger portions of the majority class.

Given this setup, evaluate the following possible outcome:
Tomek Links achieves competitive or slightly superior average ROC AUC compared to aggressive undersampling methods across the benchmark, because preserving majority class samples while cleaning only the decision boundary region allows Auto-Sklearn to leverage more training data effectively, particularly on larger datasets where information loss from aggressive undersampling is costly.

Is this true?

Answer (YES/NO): YES